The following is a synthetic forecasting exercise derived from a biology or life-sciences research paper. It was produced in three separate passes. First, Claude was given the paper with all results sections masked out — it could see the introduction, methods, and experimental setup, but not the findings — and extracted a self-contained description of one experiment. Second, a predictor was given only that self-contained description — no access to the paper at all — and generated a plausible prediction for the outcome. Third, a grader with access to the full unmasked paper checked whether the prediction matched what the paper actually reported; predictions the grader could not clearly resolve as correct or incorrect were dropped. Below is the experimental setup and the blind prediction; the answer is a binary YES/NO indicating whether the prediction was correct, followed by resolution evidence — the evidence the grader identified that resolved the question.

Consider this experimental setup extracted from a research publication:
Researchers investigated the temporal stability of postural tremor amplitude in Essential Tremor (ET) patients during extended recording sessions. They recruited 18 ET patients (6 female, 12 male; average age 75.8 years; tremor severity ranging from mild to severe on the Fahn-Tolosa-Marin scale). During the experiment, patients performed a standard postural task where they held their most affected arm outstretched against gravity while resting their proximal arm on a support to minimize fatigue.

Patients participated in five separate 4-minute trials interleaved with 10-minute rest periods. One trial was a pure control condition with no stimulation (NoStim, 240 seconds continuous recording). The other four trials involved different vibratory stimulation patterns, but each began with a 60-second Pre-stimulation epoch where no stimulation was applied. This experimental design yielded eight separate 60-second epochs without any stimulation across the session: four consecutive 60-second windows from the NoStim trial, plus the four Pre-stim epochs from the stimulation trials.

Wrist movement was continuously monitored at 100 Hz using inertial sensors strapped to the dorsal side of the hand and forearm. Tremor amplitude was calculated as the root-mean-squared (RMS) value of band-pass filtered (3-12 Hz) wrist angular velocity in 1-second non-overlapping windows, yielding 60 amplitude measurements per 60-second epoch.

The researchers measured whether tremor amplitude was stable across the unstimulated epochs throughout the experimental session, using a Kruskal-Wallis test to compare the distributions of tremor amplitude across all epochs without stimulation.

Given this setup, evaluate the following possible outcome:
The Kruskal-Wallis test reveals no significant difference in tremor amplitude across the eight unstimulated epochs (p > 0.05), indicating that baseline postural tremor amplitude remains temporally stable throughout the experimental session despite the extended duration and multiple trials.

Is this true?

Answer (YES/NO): NO